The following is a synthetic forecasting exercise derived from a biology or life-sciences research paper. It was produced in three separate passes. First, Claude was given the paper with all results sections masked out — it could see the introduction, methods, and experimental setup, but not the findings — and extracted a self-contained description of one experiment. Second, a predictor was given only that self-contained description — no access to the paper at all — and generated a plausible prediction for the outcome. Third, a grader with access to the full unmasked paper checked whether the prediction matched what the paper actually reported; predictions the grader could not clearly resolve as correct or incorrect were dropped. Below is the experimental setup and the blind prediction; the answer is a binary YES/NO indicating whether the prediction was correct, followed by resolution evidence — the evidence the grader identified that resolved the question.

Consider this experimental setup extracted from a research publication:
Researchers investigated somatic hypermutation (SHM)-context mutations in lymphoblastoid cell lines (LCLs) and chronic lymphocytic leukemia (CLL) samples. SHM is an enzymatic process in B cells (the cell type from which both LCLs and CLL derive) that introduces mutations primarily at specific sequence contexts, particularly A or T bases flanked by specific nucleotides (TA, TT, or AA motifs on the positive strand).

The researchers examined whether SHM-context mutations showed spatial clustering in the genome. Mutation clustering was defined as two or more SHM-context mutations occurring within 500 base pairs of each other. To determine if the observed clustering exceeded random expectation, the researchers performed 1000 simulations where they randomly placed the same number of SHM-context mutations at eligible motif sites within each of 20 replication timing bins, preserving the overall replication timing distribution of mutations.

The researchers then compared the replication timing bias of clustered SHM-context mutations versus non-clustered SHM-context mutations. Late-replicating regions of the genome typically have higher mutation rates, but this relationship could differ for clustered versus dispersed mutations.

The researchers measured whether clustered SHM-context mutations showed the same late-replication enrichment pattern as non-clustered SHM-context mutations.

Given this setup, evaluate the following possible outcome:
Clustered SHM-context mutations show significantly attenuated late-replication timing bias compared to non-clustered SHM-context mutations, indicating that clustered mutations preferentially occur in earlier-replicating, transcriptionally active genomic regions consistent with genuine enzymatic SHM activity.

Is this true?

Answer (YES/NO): YES